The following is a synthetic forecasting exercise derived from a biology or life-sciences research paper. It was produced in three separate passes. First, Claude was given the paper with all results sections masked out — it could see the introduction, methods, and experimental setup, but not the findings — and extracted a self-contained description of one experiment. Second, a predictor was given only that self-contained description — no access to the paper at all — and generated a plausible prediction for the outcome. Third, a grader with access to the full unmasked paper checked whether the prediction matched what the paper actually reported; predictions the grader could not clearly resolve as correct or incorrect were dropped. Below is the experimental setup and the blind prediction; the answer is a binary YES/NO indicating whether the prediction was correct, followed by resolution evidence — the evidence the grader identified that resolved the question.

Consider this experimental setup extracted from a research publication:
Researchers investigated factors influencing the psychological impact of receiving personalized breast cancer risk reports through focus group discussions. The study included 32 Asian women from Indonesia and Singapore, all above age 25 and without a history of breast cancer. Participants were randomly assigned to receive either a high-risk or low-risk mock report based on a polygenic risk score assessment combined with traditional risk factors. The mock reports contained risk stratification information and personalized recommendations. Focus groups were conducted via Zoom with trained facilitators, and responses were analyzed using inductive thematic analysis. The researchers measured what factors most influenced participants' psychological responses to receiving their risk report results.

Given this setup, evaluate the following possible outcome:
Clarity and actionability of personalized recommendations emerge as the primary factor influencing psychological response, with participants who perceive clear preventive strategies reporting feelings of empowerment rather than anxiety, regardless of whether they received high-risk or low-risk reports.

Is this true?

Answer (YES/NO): NO